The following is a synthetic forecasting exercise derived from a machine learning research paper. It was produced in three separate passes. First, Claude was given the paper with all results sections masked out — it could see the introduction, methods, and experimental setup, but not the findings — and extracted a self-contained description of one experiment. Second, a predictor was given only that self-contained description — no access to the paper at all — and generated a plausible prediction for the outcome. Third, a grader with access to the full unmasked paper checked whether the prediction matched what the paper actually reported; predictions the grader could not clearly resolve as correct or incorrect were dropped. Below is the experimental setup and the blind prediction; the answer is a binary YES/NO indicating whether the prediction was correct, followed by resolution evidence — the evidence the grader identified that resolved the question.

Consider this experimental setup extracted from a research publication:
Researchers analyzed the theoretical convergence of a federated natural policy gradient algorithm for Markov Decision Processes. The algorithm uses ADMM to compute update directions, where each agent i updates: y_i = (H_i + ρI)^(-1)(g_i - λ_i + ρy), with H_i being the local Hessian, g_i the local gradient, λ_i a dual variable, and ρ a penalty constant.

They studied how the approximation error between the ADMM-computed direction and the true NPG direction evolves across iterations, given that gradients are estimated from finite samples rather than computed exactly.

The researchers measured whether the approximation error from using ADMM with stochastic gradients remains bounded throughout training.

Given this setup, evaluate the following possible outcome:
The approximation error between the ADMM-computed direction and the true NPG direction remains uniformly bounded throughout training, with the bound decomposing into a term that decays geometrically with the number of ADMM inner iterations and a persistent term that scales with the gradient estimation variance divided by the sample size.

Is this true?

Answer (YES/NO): NO